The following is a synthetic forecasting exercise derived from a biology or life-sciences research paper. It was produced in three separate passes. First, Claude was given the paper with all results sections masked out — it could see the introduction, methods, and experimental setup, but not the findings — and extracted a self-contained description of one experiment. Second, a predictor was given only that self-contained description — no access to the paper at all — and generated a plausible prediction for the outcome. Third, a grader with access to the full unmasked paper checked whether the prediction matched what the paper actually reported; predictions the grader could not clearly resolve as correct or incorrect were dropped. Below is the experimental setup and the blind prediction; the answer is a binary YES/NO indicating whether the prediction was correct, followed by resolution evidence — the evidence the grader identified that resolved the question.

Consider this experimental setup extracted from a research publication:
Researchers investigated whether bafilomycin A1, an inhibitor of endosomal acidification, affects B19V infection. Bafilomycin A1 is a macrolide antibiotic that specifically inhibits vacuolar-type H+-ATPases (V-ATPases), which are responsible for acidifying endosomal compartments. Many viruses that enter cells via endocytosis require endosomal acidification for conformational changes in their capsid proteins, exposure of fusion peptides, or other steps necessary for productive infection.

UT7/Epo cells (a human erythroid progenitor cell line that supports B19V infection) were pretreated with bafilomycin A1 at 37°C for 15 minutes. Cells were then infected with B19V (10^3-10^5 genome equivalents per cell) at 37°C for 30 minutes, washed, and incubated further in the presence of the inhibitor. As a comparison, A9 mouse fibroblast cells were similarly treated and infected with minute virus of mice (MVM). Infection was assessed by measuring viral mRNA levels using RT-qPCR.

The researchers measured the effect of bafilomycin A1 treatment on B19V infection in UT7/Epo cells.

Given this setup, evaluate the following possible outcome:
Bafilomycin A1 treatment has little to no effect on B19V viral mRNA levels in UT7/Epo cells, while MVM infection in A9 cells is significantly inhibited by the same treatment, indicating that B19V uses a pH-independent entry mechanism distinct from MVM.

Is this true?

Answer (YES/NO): NO